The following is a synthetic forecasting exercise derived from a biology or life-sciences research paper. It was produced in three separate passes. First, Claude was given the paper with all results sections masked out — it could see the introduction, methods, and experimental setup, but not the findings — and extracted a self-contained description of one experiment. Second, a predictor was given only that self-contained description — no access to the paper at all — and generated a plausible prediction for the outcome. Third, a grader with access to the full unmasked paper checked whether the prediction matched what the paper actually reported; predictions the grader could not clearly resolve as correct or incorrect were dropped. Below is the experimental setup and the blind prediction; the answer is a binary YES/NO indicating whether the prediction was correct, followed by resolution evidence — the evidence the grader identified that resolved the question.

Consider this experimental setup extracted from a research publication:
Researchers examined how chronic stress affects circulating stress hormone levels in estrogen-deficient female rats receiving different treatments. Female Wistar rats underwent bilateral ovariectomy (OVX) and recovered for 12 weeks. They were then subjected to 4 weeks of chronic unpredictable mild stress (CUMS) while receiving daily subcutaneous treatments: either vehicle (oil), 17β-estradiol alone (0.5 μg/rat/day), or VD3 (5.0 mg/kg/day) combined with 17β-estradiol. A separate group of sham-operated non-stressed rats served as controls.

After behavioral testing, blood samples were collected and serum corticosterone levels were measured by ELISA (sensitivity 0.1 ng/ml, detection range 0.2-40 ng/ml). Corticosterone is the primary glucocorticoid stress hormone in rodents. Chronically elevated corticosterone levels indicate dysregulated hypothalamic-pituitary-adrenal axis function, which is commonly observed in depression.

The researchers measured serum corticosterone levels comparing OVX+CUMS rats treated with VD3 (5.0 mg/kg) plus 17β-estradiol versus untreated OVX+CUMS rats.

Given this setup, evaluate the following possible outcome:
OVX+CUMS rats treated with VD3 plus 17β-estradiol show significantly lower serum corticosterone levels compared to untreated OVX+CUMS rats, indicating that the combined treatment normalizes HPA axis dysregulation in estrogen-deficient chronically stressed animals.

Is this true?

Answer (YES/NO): NO